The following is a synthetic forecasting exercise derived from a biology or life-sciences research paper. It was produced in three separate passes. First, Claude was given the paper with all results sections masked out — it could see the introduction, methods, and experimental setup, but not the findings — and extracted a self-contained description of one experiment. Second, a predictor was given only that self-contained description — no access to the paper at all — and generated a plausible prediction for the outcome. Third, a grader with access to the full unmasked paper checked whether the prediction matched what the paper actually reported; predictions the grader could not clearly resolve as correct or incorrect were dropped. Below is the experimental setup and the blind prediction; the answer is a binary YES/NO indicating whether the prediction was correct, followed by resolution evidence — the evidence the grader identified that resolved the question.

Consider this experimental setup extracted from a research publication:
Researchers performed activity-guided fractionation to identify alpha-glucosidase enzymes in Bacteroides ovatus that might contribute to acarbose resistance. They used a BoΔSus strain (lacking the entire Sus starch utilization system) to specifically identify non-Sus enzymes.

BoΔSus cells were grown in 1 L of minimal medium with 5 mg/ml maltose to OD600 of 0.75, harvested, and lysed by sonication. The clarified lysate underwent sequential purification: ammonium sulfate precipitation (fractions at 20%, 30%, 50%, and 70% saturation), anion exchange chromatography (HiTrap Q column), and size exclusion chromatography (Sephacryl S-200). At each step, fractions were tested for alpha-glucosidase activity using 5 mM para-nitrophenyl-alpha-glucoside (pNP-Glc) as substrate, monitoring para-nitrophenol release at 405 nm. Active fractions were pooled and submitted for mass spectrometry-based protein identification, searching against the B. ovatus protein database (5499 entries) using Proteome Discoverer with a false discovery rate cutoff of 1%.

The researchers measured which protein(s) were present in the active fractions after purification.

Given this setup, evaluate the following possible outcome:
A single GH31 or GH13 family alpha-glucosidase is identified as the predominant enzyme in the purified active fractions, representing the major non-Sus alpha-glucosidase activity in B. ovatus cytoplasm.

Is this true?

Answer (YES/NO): NO